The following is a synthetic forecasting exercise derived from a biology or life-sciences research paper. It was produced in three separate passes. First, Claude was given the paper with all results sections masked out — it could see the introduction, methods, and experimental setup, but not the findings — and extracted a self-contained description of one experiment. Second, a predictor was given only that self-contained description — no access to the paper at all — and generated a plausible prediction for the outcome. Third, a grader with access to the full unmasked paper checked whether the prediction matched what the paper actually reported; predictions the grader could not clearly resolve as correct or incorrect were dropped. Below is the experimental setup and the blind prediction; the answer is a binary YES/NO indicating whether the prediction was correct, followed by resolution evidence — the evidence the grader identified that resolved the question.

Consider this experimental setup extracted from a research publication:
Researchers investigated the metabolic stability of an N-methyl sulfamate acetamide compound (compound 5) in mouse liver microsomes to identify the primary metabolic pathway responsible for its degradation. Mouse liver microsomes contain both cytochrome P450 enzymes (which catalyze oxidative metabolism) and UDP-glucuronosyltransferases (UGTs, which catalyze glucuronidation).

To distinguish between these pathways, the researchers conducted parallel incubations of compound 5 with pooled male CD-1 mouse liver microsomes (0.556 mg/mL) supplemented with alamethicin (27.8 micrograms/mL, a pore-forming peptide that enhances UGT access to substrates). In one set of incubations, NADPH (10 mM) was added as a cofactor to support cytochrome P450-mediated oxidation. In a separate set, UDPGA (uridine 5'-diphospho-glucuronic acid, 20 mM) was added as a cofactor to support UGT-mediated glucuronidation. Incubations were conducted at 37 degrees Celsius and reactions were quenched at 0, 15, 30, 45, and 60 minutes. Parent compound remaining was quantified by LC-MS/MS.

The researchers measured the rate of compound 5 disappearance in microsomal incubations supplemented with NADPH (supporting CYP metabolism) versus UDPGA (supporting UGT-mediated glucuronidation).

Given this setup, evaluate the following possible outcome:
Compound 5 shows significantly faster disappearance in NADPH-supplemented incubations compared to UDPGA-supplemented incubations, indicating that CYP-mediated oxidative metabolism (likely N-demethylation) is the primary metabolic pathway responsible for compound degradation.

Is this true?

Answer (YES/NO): NO